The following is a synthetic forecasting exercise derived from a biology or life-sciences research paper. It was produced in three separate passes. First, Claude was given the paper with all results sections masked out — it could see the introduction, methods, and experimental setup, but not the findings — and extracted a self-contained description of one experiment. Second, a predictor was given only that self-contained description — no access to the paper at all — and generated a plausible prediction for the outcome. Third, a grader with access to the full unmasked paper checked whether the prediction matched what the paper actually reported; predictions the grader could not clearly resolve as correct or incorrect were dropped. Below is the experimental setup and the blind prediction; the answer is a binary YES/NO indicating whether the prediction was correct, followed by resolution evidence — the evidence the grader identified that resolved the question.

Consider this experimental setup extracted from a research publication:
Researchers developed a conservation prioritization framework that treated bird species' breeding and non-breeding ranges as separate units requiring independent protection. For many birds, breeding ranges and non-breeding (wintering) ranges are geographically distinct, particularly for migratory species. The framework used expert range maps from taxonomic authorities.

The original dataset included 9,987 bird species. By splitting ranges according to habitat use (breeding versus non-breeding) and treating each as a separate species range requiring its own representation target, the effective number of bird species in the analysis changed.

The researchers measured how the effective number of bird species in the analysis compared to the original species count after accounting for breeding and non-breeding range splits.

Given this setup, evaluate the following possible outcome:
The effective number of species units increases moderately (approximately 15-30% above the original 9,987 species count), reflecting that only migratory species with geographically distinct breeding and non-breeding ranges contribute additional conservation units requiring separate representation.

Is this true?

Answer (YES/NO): YES